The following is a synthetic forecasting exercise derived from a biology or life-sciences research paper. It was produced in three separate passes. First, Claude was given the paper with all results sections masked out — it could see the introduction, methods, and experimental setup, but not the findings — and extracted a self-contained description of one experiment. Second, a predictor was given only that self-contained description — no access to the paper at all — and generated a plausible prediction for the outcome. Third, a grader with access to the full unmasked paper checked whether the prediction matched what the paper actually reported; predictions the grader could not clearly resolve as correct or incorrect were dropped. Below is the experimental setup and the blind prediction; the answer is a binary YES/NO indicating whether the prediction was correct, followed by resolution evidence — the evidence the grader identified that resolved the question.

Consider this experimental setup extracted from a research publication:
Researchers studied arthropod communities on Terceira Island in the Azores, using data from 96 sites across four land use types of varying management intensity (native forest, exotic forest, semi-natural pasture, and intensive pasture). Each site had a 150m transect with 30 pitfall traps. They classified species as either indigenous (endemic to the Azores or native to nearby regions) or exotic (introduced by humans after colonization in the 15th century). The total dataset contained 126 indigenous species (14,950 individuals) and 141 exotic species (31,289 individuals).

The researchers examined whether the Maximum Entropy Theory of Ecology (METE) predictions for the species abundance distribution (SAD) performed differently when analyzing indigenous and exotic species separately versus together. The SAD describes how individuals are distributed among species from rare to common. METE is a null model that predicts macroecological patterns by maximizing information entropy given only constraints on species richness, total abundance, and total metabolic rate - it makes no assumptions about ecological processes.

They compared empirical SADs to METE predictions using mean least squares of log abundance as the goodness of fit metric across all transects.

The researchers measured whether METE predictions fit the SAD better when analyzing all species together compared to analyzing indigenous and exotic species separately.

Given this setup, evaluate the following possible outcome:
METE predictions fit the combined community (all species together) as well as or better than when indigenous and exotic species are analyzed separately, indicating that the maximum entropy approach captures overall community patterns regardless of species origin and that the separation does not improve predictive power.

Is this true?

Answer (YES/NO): YES